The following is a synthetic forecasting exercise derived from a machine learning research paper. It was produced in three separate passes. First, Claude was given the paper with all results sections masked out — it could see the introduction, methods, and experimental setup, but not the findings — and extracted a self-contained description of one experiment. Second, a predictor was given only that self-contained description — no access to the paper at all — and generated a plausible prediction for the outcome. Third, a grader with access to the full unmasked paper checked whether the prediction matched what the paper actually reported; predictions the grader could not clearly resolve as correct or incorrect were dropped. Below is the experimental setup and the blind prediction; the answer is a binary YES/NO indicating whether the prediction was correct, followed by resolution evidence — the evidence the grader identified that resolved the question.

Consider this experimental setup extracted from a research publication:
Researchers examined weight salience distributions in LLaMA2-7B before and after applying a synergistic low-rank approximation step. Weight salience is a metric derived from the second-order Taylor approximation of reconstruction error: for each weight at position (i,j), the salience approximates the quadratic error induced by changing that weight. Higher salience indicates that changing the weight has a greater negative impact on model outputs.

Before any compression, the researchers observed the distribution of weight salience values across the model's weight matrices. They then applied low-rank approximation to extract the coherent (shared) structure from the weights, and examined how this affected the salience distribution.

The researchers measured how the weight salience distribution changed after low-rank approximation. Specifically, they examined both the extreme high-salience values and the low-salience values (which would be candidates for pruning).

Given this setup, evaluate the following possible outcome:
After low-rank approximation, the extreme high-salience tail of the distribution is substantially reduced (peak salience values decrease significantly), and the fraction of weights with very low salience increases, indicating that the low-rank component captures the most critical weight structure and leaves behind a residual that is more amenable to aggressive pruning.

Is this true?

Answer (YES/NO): NO